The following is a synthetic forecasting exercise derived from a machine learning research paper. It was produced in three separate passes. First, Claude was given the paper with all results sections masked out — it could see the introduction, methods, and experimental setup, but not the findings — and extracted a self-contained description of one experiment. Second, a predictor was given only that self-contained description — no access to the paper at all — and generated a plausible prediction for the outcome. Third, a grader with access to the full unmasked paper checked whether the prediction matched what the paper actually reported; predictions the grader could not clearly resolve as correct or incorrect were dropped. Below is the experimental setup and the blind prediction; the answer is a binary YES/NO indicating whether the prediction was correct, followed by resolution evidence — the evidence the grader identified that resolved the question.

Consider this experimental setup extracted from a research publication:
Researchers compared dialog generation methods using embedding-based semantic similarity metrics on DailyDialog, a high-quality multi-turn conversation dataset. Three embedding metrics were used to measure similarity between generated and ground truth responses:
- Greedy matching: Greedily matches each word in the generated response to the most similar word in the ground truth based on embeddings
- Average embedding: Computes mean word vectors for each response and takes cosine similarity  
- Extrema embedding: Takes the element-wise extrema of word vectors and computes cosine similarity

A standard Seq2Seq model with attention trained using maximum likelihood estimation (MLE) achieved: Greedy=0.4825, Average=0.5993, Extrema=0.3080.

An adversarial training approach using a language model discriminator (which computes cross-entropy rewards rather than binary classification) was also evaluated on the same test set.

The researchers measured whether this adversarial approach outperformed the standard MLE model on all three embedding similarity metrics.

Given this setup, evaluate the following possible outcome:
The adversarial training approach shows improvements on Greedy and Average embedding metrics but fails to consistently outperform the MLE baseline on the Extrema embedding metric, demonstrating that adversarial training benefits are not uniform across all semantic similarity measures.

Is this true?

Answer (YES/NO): NO